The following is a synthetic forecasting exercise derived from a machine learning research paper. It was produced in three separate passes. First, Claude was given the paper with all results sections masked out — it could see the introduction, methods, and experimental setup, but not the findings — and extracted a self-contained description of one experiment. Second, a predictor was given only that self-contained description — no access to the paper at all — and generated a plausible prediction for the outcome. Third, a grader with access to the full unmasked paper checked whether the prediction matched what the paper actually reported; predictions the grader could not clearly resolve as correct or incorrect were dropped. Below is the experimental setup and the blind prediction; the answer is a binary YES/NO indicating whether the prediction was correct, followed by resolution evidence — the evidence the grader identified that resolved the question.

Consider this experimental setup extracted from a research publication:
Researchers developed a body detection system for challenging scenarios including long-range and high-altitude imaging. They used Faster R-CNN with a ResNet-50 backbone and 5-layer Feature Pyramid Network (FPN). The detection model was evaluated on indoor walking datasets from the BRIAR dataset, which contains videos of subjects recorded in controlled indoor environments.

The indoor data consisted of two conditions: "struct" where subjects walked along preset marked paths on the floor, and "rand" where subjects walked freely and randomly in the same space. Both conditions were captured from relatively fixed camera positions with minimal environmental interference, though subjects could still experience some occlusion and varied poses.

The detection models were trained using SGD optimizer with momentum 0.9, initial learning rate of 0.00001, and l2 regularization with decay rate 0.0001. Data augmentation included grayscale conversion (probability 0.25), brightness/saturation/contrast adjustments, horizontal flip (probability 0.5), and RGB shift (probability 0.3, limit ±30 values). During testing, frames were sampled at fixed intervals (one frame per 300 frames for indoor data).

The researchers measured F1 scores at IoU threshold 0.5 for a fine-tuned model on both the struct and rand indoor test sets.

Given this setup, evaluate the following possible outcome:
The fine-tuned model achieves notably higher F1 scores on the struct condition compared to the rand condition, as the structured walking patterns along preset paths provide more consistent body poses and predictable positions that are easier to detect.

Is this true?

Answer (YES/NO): NO